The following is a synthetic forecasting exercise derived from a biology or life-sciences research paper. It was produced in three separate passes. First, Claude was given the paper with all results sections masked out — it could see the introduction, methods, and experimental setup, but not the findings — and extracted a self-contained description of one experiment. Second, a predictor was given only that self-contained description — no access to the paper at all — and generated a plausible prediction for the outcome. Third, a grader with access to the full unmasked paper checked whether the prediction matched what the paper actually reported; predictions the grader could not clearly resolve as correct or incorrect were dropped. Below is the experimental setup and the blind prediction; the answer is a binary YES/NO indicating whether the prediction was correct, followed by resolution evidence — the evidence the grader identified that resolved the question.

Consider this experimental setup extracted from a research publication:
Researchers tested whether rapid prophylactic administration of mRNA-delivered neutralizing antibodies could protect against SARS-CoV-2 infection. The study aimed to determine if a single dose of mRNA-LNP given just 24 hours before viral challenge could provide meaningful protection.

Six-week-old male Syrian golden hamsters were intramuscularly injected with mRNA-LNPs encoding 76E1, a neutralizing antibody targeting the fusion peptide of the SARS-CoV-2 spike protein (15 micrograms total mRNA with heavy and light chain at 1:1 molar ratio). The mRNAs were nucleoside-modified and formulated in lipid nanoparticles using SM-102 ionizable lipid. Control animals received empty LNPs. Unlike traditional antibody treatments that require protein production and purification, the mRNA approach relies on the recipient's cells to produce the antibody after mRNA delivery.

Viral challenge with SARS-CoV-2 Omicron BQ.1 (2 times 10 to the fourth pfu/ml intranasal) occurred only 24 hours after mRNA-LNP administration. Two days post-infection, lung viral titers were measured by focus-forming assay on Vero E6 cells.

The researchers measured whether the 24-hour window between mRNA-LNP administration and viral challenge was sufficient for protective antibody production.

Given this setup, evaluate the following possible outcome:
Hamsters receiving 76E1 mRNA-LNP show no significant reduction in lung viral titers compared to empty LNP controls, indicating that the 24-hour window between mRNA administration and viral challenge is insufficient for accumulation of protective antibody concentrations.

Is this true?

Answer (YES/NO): NO